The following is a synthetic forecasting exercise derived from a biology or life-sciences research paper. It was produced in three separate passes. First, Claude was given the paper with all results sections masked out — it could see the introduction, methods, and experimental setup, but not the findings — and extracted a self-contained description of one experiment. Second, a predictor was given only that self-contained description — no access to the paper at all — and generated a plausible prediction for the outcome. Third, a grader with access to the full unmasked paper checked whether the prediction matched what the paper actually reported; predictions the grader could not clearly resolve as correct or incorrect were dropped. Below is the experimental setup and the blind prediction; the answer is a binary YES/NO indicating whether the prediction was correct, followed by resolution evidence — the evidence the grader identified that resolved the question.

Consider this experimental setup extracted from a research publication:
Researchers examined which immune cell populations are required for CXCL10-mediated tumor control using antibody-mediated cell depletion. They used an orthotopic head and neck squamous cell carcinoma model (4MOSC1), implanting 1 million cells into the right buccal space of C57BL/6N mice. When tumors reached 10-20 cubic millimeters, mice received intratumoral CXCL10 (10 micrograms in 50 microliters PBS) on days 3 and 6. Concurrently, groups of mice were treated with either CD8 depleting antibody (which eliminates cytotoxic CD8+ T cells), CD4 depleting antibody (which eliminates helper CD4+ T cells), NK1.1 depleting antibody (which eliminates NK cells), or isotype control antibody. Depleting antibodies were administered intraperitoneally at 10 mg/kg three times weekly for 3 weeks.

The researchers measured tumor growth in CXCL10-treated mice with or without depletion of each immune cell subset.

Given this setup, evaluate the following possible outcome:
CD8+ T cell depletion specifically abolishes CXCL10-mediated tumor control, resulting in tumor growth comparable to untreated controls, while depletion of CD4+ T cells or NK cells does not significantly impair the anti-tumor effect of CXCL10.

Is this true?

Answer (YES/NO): NO